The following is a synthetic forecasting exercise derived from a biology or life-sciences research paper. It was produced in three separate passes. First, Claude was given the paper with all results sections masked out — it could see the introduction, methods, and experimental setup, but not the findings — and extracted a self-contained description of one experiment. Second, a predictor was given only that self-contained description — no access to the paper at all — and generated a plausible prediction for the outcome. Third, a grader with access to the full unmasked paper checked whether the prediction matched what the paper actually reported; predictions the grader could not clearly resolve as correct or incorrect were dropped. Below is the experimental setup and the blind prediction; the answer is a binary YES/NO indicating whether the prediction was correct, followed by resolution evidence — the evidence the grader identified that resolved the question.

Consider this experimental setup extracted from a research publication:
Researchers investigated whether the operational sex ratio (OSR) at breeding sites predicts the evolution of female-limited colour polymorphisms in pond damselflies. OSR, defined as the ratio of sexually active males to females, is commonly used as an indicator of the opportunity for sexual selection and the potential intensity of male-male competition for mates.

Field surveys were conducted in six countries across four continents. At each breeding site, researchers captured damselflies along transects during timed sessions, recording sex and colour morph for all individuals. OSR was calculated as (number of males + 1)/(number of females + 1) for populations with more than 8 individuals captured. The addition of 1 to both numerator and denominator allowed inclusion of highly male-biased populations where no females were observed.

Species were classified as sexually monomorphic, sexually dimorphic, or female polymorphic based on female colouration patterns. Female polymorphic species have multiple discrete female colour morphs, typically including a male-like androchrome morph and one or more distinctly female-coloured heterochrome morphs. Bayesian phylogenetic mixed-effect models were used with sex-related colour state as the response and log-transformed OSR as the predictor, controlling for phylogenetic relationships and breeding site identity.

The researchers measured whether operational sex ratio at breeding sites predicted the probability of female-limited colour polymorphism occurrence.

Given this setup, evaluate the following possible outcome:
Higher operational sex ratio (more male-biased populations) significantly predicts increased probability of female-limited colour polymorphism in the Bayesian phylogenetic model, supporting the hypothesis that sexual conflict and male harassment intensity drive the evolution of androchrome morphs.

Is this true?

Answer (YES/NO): NO